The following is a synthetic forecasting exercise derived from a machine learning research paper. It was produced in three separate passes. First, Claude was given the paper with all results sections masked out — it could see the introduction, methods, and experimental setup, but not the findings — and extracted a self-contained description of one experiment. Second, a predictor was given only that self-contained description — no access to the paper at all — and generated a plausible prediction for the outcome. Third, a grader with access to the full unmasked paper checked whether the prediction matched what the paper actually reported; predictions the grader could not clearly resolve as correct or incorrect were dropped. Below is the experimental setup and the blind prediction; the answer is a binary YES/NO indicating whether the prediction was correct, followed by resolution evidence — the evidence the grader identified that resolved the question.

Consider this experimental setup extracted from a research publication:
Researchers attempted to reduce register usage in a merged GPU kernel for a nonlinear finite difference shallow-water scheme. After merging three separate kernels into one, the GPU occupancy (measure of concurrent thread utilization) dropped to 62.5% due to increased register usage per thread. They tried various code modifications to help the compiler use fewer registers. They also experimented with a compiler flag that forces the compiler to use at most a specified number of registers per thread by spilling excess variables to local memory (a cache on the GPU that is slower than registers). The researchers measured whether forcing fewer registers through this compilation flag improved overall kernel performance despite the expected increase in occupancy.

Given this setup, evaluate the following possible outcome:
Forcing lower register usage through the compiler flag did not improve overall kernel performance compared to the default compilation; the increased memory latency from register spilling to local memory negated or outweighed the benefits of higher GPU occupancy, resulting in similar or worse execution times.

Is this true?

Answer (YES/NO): YES